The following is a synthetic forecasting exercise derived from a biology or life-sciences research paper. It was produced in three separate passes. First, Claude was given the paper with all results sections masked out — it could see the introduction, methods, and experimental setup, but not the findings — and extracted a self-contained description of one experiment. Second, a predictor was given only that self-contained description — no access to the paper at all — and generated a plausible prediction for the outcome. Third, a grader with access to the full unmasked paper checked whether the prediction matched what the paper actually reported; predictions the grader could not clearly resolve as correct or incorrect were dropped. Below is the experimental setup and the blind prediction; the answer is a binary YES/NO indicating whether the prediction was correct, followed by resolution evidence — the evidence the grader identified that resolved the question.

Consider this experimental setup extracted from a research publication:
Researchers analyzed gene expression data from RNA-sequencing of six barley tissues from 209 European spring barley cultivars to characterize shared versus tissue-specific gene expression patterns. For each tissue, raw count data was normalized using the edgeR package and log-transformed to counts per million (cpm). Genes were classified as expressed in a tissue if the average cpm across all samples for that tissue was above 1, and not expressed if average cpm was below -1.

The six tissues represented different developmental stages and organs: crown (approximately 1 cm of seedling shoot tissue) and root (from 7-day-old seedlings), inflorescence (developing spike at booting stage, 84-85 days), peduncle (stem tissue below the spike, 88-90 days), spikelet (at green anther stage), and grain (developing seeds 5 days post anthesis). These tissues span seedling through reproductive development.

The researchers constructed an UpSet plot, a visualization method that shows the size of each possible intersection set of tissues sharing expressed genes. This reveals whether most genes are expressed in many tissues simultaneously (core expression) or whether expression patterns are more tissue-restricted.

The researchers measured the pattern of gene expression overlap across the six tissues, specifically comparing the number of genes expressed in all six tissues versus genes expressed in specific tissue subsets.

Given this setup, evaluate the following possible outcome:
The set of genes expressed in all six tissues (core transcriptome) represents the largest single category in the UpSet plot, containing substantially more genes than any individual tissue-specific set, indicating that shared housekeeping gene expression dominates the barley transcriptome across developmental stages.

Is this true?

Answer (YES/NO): YES